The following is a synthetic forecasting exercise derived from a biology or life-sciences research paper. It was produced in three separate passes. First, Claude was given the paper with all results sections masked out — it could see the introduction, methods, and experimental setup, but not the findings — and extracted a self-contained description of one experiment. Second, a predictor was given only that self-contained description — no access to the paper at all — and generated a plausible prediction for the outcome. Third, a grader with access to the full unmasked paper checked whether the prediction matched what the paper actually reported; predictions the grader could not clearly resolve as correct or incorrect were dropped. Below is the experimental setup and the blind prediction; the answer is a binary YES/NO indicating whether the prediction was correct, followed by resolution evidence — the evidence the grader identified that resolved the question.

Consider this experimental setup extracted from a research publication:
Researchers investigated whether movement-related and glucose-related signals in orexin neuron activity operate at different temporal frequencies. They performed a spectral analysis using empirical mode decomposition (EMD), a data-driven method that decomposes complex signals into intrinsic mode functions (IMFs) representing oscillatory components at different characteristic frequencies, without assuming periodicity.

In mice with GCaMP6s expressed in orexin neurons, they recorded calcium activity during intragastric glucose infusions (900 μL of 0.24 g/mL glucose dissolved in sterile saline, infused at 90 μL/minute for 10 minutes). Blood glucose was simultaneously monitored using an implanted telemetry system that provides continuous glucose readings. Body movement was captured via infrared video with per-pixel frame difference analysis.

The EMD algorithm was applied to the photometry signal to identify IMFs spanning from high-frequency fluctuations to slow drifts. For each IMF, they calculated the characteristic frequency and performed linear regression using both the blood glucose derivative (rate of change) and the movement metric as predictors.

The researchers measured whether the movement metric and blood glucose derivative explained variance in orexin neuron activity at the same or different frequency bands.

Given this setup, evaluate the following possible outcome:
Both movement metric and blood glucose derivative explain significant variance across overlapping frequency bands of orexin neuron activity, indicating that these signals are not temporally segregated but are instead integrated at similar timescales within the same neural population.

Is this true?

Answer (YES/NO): NO